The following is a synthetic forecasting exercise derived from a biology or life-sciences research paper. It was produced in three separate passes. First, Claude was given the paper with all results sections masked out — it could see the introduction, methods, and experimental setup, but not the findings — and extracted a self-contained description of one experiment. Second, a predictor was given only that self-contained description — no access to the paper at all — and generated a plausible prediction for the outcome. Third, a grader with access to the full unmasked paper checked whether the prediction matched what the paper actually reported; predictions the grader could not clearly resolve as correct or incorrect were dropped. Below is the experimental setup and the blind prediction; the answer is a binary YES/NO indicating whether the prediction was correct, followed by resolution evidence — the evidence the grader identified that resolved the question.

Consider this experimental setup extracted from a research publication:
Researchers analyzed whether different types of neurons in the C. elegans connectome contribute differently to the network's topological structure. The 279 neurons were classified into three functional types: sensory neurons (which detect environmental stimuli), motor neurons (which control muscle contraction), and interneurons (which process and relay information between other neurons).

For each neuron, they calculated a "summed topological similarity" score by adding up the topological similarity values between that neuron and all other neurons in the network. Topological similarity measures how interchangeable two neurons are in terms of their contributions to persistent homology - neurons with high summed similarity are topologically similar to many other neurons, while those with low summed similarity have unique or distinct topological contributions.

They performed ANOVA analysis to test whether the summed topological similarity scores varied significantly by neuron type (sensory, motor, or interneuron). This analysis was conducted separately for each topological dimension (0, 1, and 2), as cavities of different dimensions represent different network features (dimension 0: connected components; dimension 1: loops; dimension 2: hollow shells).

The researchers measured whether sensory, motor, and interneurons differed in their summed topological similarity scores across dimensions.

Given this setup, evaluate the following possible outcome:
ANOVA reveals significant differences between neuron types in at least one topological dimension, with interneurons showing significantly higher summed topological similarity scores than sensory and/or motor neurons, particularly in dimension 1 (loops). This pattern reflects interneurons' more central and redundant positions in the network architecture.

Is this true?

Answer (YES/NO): NO